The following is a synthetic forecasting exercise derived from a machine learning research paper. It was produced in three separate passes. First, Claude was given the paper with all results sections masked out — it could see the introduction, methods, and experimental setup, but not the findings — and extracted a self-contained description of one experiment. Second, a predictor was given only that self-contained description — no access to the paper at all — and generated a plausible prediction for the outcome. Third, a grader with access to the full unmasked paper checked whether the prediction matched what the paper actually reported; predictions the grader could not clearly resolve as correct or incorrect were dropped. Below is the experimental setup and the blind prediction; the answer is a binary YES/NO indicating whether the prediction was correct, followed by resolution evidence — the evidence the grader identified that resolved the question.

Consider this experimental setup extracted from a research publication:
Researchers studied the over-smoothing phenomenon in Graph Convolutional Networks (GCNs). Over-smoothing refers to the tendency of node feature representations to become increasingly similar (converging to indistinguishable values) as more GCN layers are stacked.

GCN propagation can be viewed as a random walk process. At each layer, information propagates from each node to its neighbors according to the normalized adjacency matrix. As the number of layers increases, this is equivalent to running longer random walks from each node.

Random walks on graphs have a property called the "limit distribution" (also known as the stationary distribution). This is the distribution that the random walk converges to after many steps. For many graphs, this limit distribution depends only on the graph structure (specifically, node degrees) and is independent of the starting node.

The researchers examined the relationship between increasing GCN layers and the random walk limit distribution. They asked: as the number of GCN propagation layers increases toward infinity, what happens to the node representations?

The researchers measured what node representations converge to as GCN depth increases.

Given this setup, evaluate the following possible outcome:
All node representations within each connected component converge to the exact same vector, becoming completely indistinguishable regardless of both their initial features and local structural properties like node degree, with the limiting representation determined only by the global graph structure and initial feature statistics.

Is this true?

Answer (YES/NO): YES